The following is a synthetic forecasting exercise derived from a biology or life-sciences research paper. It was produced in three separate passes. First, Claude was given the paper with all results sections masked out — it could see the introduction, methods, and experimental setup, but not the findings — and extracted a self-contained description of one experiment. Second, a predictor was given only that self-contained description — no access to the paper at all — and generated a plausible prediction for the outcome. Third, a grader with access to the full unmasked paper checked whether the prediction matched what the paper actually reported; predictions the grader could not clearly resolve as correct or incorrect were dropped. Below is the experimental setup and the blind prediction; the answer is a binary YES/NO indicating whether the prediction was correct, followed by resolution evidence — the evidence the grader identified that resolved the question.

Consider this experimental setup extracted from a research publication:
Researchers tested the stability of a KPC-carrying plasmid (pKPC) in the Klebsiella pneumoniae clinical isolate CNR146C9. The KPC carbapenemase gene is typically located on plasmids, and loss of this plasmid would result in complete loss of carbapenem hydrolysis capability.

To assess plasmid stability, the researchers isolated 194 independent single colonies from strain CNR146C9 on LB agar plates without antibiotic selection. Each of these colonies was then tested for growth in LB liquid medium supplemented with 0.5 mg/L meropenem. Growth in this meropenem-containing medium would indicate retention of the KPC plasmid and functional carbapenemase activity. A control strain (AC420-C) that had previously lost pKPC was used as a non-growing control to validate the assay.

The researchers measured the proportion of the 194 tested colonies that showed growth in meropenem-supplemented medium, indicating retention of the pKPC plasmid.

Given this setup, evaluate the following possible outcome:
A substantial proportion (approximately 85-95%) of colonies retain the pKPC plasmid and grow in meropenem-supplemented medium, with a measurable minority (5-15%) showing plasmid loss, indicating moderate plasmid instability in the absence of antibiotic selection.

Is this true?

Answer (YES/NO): NO